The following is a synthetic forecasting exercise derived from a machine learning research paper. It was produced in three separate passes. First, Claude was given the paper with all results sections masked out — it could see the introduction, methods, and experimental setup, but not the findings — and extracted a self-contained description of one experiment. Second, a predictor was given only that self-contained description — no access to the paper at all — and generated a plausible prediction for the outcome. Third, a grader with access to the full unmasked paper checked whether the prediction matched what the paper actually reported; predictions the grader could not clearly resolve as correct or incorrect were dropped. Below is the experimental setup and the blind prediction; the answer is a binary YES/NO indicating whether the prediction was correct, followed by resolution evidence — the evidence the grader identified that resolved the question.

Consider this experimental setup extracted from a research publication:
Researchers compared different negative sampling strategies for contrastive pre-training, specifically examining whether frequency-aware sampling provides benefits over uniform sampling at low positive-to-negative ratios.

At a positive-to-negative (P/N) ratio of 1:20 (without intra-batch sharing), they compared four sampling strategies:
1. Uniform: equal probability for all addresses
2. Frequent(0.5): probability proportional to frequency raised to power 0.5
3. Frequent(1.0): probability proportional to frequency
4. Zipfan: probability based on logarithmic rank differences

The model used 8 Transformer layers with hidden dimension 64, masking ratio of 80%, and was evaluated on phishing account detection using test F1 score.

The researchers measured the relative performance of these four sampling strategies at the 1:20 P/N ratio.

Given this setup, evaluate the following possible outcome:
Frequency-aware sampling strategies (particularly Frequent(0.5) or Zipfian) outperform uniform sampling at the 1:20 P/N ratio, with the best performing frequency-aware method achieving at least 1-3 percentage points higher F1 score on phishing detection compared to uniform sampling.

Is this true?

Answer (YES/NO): NO